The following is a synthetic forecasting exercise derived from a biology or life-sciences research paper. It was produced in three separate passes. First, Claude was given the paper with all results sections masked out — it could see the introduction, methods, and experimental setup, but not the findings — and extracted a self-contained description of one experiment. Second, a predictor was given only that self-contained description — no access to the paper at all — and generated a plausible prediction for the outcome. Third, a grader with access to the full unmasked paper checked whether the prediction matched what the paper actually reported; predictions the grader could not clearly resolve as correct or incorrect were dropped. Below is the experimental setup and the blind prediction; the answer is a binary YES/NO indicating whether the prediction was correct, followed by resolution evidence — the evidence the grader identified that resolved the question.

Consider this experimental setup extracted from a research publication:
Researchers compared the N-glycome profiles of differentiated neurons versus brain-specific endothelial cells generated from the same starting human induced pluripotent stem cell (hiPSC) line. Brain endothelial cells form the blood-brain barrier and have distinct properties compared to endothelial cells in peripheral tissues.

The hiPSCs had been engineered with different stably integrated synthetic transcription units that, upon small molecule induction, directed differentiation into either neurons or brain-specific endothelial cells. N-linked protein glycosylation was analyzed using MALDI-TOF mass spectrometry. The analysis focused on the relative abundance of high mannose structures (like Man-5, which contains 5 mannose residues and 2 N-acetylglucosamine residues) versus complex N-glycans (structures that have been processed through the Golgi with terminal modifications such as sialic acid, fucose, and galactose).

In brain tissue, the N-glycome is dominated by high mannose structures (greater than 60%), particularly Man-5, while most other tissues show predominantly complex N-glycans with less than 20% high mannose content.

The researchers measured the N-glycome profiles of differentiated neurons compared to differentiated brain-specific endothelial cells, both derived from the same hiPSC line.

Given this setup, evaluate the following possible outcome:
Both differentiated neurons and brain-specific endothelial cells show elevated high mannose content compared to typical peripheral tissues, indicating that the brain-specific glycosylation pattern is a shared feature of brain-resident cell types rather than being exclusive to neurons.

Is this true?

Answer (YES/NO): NO